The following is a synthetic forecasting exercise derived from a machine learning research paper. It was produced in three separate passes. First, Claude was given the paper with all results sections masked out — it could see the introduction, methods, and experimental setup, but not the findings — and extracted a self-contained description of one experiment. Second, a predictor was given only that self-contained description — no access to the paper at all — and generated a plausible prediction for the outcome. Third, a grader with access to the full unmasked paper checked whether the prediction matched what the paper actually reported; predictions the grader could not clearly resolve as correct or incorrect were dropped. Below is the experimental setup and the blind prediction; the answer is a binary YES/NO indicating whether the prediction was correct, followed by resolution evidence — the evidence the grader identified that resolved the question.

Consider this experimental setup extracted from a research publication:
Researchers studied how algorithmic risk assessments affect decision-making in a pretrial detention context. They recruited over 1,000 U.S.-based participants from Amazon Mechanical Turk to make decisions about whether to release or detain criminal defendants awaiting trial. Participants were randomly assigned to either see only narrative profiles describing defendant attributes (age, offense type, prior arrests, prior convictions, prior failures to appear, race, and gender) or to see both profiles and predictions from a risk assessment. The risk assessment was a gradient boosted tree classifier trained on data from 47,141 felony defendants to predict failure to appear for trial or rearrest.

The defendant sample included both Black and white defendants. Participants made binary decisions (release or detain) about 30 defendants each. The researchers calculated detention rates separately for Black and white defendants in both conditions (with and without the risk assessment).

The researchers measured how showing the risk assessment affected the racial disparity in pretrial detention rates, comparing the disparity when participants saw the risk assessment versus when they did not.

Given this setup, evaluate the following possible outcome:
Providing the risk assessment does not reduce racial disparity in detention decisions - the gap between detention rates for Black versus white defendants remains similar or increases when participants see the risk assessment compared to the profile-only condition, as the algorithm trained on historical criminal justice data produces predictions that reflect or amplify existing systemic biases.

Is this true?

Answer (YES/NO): YES